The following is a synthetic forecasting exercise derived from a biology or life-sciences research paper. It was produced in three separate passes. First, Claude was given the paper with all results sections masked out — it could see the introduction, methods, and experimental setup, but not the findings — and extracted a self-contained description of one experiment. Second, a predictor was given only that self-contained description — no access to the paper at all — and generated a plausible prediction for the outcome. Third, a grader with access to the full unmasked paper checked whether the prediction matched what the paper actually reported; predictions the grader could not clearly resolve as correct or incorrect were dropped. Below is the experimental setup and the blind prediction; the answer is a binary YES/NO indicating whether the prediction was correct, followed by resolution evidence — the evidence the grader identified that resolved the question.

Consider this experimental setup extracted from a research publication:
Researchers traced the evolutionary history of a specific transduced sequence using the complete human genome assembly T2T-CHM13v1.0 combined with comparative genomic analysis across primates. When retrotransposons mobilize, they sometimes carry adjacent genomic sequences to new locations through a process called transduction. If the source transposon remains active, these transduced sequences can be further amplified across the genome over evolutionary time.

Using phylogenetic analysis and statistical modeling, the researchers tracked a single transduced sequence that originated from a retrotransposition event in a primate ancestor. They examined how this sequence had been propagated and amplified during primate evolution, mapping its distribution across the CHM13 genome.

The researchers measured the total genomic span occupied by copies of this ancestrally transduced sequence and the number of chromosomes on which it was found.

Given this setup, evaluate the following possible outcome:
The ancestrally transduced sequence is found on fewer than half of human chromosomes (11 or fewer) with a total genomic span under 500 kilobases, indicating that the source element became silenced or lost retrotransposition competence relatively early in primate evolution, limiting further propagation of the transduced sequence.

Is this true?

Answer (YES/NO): NO